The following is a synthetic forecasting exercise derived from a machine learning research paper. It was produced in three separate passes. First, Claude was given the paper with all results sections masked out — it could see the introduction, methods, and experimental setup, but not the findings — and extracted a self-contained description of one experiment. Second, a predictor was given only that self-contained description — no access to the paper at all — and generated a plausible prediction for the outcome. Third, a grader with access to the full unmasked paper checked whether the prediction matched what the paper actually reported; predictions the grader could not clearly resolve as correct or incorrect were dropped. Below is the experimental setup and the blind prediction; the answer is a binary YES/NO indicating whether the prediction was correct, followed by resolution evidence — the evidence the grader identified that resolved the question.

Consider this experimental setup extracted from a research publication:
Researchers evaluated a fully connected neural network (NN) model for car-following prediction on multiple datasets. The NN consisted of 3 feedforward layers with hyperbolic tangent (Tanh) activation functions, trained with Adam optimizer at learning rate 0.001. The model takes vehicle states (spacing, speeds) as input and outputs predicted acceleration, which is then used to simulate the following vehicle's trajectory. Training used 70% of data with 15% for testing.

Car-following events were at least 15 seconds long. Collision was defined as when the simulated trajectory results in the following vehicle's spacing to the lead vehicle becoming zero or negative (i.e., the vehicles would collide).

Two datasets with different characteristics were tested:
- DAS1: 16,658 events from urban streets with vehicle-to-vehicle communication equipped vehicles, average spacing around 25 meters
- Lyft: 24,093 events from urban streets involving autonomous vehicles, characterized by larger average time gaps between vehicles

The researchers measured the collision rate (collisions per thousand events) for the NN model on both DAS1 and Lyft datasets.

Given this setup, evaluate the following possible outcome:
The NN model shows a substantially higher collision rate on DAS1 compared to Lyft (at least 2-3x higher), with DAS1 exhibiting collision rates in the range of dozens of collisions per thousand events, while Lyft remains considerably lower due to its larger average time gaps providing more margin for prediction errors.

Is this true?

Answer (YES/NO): NO